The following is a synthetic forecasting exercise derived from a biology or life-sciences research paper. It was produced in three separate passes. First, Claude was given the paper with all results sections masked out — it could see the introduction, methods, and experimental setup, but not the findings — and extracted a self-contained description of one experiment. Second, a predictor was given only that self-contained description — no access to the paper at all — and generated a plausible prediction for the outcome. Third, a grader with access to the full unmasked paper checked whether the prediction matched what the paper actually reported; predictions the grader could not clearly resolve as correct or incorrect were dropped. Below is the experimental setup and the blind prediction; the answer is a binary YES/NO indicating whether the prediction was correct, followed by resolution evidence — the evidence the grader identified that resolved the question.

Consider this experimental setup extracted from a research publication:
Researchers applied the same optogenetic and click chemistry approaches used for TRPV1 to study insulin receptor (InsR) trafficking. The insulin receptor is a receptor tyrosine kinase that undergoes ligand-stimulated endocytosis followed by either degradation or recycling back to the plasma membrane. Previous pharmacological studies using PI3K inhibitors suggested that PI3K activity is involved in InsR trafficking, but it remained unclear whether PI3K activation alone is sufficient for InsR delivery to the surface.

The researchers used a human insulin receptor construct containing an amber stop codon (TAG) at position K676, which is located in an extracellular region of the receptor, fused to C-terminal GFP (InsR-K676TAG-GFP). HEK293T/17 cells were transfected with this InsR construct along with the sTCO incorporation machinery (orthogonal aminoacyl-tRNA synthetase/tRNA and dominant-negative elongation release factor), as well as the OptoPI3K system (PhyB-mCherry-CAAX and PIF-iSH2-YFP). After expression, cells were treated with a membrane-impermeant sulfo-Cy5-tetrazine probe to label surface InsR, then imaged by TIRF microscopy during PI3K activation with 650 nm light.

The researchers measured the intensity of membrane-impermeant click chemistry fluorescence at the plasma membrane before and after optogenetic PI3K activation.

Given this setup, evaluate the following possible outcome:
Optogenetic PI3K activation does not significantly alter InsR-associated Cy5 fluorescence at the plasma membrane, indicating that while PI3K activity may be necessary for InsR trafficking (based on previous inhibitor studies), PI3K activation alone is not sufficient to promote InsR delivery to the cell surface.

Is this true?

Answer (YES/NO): NO